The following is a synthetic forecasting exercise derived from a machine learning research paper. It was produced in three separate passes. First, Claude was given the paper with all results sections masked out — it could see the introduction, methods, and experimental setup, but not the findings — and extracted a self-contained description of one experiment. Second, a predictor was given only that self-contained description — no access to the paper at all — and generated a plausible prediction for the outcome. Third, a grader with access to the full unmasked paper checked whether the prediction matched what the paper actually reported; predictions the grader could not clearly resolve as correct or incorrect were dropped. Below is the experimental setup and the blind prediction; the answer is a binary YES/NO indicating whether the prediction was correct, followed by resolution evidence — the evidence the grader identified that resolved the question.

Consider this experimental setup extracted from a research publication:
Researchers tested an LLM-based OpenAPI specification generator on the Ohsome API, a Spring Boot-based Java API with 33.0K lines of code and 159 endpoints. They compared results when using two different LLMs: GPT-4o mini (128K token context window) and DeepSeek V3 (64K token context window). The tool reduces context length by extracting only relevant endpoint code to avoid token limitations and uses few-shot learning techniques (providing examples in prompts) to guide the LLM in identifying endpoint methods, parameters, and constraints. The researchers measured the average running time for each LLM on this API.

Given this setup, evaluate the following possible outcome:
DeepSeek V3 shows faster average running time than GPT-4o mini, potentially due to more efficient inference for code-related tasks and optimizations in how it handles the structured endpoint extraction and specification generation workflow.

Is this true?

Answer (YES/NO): YES